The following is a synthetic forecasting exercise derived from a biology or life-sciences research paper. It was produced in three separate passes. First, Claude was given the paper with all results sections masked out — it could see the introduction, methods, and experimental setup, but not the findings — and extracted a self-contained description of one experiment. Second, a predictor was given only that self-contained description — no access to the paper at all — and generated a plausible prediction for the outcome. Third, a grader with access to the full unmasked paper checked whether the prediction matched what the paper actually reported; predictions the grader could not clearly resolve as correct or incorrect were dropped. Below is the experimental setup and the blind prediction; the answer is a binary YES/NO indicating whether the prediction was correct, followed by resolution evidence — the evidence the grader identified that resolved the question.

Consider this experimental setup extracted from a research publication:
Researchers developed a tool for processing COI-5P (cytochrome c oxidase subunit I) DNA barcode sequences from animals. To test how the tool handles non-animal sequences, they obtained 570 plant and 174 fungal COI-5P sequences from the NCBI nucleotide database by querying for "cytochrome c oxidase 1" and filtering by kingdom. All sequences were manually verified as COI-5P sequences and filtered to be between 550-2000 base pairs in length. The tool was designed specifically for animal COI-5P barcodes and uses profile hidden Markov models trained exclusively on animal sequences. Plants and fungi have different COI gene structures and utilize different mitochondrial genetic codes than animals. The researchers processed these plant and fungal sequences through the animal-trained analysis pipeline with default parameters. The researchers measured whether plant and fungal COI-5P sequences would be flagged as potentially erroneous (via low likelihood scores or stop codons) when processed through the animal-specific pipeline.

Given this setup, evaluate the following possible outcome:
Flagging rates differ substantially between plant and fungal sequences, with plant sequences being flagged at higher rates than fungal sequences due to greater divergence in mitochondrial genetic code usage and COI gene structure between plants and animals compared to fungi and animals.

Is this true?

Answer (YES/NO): NO